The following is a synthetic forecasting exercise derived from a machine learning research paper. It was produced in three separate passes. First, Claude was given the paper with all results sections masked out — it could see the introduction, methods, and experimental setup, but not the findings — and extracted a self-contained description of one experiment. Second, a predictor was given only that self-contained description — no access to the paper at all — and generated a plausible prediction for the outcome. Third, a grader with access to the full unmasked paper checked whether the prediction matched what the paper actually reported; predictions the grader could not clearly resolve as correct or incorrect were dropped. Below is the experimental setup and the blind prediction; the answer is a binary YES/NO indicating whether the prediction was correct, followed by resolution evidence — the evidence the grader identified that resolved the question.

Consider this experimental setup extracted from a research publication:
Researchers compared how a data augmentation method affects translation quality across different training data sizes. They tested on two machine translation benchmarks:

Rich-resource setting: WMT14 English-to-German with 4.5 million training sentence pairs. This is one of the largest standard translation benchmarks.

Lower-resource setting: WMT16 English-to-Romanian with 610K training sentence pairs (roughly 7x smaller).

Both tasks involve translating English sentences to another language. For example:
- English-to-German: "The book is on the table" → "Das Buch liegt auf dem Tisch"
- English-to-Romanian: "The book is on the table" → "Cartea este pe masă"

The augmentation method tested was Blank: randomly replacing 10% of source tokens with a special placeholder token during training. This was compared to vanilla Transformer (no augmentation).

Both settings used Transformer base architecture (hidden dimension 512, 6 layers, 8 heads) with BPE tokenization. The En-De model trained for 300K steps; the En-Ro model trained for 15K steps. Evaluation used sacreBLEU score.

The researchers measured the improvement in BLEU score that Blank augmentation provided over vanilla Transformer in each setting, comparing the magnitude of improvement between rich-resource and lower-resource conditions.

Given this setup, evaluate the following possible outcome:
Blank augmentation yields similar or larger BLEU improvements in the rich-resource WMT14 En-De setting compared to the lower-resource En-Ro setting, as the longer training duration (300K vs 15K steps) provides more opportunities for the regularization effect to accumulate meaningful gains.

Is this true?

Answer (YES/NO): NO